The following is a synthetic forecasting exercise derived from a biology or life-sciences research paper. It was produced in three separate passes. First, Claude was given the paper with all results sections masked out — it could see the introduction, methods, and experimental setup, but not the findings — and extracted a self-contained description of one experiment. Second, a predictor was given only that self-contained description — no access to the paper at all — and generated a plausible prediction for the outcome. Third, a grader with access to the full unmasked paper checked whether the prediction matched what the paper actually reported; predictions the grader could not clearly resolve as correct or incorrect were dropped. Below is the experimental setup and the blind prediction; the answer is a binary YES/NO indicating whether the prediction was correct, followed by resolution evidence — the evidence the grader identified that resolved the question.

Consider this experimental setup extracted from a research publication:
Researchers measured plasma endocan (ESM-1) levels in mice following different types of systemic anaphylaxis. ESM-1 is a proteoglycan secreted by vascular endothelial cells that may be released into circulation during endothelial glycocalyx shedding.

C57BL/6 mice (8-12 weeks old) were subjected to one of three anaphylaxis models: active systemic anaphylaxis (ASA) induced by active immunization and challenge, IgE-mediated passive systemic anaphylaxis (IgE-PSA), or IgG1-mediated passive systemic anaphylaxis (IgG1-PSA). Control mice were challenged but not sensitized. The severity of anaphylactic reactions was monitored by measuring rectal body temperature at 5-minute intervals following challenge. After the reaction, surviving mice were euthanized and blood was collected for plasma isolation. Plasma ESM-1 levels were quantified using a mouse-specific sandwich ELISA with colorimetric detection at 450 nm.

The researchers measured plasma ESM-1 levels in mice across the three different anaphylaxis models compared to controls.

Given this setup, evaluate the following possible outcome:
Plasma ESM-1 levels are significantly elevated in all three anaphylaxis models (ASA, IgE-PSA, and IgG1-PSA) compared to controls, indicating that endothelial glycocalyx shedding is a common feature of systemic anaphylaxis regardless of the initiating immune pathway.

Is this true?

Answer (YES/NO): YES